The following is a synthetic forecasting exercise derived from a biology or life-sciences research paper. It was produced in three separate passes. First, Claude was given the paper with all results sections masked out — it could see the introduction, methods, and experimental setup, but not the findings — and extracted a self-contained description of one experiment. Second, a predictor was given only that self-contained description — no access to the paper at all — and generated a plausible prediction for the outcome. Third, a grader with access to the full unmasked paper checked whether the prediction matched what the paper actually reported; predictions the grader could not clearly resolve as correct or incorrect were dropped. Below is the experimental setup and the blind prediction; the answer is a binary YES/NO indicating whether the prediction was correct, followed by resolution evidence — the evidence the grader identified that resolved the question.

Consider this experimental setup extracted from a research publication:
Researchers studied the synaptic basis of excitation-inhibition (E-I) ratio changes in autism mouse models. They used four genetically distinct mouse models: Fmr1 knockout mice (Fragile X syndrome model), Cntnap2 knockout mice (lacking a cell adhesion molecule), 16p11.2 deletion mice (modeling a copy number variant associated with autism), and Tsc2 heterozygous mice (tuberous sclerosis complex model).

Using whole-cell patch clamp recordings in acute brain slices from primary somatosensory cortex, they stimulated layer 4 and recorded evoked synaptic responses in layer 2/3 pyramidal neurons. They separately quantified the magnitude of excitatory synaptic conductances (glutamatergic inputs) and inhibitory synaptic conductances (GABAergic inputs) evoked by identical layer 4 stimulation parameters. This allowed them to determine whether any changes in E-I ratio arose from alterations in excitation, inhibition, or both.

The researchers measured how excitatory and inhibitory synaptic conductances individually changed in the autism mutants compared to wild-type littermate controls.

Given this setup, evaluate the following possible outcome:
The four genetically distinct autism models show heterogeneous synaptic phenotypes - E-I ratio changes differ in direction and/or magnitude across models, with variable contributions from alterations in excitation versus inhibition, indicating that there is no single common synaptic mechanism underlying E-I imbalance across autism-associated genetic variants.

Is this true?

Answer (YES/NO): NO